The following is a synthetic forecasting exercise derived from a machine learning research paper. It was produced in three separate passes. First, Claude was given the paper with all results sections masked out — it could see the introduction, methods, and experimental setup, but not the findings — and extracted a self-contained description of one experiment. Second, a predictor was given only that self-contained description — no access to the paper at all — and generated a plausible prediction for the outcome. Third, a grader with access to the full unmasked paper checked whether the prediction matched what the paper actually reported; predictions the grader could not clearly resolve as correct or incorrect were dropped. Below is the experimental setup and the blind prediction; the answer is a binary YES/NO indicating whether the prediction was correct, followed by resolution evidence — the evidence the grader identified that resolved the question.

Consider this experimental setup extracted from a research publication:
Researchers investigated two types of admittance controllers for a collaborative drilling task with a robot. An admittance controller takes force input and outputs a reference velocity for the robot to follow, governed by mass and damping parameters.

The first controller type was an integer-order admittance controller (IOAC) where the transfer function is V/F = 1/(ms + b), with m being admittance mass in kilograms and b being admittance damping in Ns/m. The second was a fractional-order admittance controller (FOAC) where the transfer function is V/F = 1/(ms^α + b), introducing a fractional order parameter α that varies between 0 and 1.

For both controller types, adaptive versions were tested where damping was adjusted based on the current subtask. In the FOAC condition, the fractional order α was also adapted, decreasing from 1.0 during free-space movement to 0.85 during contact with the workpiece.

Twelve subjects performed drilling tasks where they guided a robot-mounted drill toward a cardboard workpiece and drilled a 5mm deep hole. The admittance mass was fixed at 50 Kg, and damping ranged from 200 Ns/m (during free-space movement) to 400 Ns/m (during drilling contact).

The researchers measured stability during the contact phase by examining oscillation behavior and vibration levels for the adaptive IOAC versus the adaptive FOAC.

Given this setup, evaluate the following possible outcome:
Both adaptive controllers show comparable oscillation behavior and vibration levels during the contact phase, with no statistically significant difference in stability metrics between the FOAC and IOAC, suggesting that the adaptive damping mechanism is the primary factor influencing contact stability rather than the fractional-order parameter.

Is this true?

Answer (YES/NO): NO